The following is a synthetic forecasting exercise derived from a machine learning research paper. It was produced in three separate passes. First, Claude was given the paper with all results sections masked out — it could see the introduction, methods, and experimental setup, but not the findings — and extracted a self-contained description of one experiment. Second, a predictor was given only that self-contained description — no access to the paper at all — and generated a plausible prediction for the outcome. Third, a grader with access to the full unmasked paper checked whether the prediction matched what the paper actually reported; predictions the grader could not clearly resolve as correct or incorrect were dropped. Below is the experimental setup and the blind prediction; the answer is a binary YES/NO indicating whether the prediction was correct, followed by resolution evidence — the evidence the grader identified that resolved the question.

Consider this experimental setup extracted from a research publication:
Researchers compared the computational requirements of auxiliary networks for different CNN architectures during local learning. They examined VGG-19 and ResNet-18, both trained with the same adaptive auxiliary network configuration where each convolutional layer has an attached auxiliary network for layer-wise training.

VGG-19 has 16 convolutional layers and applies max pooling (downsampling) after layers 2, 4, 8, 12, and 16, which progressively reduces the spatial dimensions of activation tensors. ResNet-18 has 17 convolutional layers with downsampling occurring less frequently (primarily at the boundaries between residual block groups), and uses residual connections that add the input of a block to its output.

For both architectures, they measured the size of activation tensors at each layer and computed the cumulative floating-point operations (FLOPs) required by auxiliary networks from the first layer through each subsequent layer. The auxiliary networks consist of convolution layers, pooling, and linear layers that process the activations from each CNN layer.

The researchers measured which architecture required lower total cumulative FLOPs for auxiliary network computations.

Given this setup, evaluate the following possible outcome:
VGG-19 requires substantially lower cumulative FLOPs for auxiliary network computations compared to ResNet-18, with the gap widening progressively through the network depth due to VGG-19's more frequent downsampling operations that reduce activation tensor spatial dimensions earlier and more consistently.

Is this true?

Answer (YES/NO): YES